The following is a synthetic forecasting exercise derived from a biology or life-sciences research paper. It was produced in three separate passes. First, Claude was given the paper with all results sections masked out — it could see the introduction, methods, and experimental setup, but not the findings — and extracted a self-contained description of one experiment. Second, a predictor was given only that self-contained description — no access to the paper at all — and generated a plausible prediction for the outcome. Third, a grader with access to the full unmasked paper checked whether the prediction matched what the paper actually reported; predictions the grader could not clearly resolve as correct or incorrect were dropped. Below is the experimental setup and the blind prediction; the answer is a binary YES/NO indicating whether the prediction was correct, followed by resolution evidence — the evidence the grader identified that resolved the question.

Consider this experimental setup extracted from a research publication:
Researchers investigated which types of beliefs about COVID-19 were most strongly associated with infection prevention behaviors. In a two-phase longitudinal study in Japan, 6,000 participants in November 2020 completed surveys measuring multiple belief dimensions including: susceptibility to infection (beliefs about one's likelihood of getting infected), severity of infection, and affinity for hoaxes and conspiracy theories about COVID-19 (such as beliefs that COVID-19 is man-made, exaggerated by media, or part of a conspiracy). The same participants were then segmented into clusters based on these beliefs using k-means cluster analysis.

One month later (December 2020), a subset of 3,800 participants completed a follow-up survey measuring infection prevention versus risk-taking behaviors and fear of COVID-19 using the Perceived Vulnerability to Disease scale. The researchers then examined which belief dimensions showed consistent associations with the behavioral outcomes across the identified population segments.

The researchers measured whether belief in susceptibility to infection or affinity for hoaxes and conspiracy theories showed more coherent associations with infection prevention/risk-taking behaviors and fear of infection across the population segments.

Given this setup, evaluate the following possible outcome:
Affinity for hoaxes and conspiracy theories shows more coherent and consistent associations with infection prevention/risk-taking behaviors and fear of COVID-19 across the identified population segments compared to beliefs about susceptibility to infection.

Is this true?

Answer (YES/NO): NO